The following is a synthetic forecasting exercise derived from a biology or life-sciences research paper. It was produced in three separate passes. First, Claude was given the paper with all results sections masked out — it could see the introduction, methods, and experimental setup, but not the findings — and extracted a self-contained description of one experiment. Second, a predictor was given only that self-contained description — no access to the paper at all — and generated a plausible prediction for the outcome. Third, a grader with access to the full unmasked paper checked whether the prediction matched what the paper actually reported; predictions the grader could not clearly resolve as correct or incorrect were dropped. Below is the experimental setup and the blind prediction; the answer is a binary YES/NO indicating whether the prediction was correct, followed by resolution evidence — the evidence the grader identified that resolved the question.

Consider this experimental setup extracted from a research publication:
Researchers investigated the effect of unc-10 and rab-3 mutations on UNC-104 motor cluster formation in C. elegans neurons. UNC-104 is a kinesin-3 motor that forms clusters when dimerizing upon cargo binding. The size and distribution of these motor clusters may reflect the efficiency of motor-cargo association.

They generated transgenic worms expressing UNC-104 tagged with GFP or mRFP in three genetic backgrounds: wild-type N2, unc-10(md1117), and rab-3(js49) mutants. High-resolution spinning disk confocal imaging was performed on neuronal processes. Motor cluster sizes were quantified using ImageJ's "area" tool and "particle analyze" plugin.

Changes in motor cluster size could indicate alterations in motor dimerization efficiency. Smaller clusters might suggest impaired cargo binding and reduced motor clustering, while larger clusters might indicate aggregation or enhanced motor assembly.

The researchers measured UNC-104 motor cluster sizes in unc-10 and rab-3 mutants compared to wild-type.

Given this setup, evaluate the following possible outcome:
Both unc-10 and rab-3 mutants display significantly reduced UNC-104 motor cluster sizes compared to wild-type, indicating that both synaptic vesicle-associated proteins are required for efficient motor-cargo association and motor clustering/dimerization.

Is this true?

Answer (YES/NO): YES